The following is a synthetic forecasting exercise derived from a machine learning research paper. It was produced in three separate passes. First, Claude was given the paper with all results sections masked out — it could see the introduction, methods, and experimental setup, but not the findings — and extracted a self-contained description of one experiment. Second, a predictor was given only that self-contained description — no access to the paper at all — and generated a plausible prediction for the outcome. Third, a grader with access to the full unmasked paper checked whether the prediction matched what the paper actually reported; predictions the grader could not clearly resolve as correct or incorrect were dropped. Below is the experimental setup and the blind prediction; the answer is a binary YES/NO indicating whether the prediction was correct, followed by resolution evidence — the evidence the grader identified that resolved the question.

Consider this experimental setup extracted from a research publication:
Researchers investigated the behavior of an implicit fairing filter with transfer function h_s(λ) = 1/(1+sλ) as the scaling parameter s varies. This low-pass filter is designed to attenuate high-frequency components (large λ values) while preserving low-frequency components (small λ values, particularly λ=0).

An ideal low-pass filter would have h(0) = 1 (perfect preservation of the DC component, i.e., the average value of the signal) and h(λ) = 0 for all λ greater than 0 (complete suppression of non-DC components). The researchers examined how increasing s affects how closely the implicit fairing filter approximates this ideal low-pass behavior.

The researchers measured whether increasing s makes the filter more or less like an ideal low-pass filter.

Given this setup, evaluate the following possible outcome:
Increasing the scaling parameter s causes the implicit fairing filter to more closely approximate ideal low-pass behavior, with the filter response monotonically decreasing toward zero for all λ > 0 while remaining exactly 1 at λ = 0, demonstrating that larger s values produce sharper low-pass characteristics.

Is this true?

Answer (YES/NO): YES